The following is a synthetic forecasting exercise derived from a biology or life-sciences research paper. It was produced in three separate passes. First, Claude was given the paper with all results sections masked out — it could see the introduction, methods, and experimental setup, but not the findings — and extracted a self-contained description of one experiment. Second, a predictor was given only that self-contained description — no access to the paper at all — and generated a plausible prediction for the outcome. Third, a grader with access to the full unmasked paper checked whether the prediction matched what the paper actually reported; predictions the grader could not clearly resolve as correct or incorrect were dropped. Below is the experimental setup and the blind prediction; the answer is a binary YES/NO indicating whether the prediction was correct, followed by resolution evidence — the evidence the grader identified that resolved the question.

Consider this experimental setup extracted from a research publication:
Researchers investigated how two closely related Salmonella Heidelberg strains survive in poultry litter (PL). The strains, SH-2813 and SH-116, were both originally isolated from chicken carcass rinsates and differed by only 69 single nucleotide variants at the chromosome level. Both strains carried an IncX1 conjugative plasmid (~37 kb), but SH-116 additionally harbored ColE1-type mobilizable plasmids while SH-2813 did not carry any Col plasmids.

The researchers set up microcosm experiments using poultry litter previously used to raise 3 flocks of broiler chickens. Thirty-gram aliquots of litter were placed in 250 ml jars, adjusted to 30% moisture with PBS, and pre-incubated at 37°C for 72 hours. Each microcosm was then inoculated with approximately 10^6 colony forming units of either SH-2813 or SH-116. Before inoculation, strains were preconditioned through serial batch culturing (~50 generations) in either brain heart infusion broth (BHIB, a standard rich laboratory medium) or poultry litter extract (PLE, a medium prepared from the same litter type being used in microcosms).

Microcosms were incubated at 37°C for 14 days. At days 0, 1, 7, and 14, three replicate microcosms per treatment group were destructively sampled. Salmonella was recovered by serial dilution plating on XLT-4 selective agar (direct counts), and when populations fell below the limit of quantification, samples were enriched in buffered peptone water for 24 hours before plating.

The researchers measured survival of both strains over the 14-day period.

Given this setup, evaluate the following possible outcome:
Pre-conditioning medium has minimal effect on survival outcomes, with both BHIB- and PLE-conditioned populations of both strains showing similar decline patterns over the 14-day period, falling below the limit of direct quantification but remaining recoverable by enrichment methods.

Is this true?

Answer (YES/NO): NO